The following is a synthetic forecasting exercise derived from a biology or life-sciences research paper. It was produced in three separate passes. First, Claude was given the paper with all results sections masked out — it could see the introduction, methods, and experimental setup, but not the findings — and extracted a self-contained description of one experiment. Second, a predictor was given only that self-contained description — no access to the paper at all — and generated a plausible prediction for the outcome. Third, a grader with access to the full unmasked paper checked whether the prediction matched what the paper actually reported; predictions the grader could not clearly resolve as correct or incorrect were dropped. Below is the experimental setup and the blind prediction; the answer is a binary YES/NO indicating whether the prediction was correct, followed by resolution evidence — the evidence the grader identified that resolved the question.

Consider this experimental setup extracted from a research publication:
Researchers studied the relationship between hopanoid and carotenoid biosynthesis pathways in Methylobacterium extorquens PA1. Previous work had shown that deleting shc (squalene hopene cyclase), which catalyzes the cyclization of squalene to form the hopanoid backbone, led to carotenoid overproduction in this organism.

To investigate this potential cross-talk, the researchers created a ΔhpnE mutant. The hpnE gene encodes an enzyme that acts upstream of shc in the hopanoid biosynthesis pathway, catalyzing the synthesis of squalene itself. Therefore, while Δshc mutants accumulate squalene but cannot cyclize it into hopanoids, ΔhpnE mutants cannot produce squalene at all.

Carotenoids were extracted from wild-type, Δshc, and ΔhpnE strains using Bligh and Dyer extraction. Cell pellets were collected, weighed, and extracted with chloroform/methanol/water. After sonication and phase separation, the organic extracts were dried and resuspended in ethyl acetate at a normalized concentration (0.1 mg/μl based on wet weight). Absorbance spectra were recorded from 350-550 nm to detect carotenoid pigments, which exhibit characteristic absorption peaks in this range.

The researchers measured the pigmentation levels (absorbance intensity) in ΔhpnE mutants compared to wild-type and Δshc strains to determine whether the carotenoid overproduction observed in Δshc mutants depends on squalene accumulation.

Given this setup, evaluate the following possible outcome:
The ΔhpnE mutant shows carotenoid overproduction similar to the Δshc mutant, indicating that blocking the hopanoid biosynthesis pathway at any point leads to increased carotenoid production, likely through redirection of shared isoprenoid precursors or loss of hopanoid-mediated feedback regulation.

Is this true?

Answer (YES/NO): NO